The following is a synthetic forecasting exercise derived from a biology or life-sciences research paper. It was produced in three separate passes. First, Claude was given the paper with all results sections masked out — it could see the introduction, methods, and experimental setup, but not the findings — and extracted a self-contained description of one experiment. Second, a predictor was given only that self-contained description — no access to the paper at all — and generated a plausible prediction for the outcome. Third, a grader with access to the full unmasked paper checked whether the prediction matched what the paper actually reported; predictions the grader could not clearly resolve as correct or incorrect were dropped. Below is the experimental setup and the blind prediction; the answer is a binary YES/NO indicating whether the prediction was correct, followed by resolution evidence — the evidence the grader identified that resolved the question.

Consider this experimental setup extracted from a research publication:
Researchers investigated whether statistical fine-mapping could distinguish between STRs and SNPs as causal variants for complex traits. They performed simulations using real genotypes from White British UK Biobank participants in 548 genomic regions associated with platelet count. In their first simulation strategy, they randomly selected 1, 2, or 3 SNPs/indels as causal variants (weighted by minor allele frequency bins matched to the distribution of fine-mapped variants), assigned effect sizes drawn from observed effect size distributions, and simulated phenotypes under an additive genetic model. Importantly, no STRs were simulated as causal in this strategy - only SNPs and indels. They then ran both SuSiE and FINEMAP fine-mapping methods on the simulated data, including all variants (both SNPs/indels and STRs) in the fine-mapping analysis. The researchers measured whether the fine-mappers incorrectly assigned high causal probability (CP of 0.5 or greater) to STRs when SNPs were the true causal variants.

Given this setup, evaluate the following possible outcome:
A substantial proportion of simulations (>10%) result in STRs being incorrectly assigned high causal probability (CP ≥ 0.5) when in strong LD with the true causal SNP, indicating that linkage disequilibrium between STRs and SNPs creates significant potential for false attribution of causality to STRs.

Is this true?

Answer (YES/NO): NO